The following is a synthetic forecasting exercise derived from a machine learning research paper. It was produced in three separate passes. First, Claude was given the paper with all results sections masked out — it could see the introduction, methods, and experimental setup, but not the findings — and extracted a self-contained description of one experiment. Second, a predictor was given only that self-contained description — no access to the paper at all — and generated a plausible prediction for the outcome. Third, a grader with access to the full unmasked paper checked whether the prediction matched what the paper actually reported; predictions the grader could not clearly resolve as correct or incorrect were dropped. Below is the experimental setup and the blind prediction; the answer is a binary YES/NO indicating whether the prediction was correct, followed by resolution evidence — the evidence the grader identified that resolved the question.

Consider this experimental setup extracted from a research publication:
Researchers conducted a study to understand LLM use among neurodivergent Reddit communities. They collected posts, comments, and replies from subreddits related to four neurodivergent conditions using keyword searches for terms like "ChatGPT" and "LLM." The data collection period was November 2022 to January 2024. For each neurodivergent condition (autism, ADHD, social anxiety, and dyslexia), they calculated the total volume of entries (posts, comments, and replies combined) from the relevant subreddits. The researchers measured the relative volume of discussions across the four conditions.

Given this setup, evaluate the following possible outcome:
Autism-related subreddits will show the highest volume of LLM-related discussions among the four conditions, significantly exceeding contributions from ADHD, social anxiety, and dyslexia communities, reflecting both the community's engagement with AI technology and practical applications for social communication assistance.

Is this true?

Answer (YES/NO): NO